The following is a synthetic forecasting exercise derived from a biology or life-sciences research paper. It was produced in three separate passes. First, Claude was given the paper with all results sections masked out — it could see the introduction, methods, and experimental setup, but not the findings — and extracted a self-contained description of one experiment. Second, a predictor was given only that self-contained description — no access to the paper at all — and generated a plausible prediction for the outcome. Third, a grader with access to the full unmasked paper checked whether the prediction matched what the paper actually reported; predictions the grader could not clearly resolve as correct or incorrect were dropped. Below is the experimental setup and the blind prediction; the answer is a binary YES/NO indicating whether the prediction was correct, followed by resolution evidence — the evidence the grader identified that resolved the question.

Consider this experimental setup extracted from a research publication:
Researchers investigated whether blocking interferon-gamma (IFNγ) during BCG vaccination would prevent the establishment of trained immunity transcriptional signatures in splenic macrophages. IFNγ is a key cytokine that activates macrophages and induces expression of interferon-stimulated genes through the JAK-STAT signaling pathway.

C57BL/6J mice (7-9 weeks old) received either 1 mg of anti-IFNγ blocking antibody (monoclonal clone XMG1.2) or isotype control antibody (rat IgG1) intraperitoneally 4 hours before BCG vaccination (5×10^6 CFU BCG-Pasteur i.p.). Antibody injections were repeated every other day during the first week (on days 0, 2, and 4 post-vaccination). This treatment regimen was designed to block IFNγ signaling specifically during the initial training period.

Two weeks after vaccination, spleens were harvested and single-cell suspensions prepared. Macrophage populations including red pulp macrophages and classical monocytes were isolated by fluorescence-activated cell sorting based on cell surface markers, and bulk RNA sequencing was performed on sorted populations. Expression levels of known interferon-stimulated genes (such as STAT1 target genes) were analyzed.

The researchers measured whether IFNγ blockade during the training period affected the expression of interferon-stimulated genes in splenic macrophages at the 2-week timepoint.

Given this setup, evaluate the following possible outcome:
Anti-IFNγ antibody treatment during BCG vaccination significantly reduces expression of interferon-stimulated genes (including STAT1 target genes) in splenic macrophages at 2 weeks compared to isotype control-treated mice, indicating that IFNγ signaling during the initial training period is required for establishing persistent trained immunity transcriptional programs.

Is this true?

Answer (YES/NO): YES